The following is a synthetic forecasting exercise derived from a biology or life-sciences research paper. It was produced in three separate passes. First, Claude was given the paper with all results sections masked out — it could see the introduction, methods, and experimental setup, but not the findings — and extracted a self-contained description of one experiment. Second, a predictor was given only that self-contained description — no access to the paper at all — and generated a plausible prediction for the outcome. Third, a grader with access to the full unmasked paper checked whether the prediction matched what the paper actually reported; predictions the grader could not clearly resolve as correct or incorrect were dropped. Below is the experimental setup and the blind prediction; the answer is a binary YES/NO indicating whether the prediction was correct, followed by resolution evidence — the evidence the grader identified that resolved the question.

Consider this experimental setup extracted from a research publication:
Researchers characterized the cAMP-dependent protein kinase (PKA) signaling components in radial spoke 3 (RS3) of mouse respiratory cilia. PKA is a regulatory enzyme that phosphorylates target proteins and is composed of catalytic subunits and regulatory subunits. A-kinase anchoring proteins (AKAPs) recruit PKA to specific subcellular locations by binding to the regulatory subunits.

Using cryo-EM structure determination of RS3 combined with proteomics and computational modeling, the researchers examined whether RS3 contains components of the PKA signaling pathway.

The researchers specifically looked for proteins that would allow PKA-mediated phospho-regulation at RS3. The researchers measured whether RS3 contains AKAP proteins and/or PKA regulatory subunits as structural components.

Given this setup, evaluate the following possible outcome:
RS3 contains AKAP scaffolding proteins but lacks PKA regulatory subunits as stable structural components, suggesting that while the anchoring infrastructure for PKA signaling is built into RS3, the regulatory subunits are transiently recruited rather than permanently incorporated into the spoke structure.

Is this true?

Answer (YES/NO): NO